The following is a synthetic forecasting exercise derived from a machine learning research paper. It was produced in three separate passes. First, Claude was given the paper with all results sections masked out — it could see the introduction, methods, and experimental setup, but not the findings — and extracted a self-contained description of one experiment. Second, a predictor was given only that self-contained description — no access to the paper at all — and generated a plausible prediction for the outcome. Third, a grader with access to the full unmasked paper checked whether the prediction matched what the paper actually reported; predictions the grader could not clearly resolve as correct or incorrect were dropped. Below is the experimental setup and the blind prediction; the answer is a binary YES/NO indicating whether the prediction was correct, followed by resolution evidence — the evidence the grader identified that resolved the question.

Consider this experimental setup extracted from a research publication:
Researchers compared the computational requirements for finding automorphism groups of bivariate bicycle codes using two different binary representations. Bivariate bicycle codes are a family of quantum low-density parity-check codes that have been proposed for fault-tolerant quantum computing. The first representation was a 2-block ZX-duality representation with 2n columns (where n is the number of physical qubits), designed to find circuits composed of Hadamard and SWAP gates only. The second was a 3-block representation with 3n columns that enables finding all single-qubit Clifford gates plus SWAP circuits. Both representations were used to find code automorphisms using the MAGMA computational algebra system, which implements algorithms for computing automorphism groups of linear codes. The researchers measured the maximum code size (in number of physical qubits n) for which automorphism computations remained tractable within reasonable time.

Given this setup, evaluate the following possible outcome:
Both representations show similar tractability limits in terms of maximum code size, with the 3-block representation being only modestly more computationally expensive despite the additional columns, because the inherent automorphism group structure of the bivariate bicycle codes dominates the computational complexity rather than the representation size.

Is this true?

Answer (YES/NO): NO